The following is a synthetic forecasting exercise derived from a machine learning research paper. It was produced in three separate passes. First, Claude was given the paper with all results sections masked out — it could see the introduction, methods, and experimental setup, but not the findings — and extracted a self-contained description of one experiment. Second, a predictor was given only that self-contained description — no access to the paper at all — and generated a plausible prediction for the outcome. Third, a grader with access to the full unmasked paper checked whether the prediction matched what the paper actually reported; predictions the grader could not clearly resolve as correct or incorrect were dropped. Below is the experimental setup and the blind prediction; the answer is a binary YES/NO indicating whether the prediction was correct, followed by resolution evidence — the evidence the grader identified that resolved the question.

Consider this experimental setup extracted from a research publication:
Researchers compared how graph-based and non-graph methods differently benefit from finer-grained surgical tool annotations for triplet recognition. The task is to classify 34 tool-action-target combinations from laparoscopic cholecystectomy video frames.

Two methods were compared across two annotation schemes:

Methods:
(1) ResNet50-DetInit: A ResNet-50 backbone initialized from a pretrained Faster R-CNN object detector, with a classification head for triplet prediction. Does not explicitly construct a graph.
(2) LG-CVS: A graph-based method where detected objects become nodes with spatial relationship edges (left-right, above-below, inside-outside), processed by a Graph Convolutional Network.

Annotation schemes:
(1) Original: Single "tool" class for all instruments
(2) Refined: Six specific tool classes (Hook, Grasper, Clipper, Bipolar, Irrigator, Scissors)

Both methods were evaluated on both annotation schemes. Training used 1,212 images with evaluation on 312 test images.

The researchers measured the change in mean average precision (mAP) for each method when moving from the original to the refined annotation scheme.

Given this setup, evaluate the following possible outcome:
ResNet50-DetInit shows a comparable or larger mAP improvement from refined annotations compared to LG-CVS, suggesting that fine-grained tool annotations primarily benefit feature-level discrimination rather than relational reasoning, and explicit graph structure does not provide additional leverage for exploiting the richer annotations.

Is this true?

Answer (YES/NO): NO